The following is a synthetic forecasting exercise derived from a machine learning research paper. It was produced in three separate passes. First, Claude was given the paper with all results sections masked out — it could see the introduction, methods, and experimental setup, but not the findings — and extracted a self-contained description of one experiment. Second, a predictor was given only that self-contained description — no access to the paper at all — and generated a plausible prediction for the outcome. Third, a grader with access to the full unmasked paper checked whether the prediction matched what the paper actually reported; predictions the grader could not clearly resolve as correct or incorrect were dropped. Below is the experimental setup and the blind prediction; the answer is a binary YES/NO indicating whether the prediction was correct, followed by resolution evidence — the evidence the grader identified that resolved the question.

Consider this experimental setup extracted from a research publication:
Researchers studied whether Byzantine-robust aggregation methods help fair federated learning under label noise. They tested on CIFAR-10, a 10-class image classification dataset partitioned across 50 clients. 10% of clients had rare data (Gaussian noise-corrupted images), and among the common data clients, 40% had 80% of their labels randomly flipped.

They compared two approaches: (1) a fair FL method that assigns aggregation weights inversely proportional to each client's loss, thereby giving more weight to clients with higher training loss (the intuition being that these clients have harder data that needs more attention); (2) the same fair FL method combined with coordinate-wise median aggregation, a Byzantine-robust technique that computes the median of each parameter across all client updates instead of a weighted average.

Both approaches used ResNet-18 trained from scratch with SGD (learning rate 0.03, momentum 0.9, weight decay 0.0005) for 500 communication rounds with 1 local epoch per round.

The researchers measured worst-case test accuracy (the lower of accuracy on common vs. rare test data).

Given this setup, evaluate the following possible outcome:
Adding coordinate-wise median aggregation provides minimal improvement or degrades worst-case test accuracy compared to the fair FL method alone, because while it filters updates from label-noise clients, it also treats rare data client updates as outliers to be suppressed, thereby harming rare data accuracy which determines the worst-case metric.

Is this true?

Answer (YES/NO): YES